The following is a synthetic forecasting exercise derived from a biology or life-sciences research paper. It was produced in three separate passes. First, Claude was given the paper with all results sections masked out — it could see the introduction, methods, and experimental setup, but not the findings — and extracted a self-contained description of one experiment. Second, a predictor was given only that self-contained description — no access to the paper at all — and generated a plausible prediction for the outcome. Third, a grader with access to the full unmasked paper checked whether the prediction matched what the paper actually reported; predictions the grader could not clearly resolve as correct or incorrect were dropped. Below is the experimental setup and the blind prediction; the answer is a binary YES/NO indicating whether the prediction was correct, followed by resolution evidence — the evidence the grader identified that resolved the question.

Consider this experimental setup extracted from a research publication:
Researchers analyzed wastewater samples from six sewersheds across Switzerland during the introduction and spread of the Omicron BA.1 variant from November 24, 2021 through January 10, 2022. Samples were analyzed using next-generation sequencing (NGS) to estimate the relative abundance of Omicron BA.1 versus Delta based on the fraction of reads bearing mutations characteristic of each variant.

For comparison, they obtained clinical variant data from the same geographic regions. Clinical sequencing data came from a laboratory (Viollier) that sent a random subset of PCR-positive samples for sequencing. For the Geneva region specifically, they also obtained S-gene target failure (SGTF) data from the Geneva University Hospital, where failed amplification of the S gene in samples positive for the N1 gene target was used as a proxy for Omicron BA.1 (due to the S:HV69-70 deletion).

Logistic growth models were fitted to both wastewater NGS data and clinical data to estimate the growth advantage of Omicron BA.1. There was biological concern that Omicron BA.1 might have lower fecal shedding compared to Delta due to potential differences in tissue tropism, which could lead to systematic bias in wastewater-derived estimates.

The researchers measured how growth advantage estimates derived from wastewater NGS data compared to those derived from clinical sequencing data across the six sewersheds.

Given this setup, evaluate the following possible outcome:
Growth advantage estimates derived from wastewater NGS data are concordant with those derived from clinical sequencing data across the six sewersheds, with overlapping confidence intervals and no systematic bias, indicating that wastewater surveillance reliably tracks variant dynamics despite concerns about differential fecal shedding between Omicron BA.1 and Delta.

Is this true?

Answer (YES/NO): YES